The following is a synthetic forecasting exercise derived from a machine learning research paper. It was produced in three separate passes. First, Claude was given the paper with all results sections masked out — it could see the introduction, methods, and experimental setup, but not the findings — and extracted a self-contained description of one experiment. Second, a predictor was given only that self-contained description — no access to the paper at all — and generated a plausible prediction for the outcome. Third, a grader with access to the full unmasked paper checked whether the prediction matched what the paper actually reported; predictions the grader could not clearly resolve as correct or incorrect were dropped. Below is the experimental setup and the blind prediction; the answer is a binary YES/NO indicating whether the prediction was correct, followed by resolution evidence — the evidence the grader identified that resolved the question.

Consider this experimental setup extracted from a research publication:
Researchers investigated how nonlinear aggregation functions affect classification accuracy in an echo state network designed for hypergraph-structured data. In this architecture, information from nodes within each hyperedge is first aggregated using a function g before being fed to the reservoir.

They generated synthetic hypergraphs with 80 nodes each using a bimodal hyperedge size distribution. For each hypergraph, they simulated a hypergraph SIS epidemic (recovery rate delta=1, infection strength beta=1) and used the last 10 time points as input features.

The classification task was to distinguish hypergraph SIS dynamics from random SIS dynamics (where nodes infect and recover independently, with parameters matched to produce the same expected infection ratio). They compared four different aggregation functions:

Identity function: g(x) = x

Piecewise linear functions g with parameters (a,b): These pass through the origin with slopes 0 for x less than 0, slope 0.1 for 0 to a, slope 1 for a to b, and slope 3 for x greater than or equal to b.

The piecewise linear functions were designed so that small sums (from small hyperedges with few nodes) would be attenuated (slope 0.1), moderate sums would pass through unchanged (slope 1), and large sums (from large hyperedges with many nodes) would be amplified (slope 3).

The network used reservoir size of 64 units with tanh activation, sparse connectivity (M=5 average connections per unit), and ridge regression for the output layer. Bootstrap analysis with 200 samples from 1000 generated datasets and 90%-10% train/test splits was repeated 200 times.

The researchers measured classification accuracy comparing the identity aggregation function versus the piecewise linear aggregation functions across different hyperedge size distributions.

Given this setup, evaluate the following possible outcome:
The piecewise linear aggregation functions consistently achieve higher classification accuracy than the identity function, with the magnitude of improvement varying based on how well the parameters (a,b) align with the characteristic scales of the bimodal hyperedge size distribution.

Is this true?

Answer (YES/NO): NO